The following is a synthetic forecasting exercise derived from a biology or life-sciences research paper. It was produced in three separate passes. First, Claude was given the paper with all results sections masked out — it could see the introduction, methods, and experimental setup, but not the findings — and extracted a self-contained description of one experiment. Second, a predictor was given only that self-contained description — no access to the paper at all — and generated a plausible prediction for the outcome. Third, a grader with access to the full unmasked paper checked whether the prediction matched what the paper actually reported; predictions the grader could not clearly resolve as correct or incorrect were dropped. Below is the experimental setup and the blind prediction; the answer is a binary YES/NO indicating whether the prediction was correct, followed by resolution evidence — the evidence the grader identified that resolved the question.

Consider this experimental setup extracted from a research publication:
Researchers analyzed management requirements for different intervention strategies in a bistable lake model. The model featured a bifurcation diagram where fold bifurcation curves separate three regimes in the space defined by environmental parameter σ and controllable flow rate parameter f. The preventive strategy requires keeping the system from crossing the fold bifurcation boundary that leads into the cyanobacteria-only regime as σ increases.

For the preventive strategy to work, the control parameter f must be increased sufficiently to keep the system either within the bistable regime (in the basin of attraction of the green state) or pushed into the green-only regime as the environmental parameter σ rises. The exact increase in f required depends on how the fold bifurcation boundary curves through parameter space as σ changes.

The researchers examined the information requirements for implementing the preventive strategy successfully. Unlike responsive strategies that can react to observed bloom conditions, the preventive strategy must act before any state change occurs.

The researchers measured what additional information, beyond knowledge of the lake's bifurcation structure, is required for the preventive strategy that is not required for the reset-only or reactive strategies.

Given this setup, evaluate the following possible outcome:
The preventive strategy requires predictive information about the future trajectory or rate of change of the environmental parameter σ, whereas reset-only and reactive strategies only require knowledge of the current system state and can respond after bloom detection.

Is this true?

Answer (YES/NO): YES